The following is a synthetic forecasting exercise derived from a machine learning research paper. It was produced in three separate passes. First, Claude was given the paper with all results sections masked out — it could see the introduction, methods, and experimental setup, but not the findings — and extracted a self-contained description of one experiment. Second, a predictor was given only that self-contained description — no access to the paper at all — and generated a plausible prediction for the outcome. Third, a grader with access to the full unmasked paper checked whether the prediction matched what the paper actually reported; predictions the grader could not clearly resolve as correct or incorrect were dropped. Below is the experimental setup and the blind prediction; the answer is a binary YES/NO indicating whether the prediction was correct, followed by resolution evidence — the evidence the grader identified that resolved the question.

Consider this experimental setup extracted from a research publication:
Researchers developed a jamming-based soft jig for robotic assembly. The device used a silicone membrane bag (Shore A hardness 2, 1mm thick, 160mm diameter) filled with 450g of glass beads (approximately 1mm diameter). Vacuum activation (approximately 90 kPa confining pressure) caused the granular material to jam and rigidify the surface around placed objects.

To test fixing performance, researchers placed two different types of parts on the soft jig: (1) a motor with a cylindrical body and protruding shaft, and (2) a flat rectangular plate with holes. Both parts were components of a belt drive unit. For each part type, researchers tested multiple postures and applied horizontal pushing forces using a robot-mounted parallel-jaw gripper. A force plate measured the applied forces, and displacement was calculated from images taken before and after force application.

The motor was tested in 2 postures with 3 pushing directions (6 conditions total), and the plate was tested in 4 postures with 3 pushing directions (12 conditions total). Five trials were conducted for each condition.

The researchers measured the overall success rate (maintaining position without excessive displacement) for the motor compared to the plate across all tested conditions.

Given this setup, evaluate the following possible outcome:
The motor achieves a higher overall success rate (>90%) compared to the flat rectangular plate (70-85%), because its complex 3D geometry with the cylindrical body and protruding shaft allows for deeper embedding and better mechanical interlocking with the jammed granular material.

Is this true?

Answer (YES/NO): NO